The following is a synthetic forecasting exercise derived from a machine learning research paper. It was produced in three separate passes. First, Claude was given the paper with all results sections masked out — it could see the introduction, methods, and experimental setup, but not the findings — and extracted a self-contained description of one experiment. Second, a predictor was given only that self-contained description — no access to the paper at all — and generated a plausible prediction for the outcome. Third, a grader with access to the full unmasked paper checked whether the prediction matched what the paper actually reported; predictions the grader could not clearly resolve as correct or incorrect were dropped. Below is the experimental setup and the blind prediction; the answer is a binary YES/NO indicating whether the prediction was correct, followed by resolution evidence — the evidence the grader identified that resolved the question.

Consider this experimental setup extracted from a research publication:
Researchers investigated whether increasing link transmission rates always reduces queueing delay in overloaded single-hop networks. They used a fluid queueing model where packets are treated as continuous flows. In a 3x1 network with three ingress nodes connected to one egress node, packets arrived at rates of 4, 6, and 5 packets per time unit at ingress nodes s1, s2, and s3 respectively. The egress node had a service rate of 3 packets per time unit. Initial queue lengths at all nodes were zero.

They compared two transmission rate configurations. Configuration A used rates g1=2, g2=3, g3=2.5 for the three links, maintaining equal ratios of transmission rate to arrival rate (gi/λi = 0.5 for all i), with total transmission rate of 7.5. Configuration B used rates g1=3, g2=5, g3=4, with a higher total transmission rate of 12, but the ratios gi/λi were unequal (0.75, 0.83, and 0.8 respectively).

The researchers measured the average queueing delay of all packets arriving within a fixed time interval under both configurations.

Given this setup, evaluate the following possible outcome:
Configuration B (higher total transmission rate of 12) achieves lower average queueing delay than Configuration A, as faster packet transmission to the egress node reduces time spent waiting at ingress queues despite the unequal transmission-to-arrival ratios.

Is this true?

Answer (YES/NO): NO